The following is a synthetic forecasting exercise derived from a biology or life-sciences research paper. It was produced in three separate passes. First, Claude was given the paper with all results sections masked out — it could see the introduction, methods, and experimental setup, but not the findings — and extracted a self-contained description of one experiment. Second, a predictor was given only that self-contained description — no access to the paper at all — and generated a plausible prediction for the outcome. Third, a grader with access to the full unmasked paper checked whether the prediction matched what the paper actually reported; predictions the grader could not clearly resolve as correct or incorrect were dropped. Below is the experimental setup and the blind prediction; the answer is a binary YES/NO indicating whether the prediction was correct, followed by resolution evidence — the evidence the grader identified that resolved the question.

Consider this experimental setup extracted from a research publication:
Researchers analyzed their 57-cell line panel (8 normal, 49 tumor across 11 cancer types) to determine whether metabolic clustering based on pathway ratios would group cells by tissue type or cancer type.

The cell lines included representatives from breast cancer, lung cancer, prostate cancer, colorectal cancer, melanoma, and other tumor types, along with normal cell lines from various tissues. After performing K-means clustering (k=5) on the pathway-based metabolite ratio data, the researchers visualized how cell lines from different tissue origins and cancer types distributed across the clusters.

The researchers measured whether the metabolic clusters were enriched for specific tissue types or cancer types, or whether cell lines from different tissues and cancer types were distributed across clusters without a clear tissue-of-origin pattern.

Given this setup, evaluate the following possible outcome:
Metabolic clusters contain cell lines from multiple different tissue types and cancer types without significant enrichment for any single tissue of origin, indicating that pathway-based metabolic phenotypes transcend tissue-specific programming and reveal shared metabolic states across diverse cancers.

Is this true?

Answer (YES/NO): YES